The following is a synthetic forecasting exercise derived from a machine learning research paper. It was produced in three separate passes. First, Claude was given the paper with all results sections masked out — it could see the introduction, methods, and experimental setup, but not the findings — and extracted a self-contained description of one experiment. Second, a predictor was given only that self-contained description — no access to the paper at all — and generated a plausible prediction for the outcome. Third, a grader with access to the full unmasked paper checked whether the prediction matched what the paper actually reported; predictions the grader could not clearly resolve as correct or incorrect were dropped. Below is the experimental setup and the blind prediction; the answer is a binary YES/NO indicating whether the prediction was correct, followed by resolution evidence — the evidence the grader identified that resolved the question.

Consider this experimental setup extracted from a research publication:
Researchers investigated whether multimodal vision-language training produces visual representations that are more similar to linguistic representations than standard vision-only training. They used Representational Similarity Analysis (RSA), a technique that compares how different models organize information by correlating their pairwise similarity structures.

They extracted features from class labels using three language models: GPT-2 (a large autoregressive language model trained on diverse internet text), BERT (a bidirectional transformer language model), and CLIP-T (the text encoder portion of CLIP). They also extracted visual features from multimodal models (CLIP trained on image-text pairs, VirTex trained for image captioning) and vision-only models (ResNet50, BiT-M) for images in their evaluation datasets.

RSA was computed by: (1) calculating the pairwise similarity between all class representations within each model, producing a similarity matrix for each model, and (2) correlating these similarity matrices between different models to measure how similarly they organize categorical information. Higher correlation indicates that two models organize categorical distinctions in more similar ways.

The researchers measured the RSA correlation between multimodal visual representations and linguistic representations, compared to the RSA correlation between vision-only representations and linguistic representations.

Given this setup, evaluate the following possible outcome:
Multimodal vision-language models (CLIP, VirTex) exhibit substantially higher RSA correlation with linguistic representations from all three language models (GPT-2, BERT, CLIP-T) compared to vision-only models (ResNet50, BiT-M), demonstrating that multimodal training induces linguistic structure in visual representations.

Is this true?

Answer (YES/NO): NO